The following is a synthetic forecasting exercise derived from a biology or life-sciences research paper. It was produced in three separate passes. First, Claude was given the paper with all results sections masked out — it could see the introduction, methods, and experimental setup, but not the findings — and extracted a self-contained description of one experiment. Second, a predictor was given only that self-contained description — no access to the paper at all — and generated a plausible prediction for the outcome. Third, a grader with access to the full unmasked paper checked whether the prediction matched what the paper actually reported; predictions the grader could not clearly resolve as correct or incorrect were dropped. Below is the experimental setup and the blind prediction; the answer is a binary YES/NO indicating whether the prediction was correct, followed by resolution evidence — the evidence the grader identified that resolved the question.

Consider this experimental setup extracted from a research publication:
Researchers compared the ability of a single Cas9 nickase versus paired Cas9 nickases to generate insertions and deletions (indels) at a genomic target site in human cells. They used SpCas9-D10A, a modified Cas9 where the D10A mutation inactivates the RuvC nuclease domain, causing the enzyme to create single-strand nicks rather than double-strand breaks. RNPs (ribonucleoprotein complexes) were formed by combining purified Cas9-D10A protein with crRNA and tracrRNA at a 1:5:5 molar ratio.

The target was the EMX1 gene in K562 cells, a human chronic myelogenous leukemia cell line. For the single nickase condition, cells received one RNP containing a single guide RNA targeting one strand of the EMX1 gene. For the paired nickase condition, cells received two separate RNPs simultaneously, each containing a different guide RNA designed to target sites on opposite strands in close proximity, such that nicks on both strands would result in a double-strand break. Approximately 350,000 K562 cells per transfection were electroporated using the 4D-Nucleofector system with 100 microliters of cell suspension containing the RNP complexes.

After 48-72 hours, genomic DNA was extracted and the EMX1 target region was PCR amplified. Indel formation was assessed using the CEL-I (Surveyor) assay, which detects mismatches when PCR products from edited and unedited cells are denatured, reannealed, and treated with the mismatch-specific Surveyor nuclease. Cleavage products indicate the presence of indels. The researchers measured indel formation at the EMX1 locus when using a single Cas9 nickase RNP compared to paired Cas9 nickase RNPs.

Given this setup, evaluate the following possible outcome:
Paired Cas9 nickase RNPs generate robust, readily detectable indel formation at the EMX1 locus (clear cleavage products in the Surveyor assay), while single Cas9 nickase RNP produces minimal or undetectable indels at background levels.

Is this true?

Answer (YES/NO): YES